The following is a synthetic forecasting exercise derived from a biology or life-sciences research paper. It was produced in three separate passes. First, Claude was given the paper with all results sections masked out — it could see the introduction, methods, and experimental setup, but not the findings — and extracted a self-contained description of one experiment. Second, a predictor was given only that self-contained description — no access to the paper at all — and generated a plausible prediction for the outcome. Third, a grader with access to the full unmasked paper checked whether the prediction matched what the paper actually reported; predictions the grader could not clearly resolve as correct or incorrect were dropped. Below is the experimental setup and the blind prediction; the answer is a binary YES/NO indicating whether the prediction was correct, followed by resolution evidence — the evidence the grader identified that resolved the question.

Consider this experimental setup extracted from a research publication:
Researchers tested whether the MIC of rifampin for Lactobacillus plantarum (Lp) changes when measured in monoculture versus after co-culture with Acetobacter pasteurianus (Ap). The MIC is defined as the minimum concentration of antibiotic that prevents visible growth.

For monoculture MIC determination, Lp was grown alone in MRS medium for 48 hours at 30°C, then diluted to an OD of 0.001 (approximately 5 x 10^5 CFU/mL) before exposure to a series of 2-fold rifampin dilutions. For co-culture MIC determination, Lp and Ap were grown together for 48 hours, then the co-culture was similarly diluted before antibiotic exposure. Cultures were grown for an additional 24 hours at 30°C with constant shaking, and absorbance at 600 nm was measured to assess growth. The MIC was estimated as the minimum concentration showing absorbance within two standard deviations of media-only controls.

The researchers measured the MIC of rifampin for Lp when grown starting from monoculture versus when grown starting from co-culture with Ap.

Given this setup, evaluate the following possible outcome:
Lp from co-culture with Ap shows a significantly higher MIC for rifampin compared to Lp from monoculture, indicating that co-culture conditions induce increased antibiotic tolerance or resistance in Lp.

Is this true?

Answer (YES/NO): NO